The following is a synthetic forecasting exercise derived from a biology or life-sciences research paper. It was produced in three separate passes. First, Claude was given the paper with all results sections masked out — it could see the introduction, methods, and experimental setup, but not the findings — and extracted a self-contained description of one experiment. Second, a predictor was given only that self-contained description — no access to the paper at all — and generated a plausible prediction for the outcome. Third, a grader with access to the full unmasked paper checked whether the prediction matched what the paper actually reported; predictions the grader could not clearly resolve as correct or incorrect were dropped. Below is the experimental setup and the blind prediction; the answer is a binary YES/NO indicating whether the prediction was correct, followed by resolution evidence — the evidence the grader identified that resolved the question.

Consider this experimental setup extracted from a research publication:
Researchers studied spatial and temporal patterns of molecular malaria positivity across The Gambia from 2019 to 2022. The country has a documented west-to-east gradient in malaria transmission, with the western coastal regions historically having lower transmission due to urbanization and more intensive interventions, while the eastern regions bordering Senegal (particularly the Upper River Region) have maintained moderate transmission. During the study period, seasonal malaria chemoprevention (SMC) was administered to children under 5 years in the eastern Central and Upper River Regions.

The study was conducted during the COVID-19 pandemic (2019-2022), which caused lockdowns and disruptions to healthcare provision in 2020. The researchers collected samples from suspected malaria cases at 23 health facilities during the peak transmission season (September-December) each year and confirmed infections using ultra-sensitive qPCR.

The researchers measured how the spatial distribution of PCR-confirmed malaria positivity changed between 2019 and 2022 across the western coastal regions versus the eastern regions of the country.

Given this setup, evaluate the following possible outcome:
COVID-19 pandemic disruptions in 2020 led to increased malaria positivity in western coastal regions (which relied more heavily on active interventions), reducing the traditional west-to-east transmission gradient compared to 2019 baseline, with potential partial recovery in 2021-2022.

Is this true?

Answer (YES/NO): NO